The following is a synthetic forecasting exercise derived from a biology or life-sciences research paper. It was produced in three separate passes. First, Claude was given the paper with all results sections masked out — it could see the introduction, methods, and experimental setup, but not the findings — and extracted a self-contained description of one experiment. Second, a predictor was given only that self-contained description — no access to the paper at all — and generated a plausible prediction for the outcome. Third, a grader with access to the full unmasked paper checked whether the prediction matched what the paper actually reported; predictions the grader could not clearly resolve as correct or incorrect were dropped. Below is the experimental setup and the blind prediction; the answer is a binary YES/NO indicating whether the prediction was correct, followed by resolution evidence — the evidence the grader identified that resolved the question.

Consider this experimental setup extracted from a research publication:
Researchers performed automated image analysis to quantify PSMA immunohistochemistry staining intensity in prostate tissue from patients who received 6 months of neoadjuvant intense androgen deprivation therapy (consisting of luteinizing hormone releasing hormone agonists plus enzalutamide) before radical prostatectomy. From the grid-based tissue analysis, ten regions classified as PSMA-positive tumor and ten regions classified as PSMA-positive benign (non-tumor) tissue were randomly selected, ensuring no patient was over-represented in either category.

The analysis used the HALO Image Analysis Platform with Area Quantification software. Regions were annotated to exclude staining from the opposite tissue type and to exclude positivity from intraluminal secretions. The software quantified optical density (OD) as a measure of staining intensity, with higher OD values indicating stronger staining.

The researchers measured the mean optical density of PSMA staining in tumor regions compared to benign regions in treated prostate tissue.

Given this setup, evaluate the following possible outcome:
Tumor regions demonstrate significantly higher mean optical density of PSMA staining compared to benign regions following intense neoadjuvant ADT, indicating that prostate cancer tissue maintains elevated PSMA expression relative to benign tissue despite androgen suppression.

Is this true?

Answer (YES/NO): YES